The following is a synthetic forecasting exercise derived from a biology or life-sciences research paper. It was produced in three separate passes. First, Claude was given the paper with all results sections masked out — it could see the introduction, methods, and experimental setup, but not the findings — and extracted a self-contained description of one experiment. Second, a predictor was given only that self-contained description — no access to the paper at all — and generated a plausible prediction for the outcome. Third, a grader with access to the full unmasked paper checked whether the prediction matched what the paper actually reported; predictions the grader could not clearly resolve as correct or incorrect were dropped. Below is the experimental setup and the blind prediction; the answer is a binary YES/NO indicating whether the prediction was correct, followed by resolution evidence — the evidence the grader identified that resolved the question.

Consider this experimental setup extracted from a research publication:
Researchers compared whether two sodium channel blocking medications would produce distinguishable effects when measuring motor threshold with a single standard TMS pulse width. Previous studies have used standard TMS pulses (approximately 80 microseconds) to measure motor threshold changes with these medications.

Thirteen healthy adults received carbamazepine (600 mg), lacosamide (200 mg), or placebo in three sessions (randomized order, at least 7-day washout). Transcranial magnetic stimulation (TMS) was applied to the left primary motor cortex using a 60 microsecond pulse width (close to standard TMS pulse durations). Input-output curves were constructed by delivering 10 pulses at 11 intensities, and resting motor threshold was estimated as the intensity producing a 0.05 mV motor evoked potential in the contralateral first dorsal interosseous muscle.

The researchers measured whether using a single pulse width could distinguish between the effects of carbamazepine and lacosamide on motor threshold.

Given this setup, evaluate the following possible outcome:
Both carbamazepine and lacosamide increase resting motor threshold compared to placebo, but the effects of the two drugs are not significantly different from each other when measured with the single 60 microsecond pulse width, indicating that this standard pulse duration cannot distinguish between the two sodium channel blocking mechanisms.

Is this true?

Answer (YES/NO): YES